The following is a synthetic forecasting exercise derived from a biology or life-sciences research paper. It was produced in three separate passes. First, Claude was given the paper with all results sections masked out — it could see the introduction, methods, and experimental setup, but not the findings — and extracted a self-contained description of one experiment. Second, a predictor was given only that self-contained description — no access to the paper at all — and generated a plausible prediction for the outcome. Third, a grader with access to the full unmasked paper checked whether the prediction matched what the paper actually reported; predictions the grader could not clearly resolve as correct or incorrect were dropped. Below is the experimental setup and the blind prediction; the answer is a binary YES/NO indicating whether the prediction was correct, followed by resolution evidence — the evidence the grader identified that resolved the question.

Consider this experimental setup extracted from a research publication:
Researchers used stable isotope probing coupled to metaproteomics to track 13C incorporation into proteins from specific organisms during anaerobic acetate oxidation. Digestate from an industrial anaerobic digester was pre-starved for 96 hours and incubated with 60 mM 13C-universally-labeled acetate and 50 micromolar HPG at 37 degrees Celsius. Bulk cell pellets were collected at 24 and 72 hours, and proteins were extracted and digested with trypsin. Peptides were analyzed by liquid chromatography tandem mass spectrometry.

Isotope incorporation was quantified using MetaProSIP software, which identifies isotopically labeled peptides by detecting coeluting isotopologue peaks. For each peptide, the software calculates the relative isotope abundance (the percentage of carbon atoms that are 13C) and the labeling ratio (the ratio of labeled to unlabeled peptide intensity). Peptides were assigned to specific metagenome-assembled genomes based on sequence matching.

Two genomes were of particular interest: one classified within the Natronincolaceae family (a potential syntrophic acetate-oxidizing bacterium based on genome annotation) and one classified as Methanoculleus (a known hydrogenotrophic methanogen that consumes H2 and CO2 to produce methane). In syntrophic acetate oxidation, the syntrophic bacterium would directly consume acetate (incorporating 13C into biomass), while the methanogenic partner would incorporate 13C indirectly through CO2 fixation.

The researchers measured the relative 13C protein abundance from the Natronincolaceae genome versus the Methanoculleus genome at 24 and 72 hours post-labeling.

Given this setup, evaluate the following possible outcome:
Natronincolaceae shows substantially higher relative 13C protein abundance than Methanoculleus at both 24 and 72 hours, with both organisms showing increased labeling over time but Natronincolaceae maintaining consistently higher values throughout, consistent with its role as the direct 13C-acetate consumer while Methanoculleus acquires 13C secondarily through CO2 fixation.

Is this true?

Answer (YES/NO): NO